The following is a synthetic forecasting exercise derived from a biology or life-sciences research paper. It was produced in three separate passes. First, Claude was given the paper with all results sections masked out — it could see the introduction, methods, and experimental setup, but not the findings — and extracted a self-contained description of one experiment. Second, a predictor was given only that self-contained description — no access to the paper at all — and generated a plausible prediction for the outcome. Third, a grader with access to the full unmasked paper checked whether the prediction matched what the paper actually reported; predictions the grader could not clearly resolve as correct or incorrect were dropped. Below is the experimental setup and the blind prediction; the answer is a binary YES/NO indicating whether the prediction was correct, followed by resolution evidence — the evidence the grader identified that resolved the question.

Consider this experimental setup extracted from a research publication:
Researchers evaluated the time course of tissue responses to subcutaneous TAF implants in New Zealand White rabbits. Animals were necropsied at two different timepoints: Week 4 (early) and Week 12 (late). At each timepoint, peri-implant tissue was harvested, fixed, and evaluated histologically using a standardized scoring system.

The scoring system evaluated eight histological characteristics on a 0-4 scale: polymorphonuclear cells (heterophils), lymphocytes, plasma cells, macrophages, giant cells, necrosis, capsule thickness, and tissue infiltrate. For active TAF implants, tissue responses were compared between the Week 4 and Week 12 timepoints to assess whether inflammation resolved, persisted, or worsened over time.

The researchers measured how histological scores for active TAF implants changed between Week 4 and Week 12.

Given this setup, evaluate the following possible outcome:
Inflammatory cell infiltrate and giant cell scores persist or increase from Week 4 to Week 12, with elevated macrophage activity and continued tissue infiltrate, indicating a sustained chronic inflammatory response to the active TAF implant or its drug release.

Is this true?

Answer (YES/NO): YES